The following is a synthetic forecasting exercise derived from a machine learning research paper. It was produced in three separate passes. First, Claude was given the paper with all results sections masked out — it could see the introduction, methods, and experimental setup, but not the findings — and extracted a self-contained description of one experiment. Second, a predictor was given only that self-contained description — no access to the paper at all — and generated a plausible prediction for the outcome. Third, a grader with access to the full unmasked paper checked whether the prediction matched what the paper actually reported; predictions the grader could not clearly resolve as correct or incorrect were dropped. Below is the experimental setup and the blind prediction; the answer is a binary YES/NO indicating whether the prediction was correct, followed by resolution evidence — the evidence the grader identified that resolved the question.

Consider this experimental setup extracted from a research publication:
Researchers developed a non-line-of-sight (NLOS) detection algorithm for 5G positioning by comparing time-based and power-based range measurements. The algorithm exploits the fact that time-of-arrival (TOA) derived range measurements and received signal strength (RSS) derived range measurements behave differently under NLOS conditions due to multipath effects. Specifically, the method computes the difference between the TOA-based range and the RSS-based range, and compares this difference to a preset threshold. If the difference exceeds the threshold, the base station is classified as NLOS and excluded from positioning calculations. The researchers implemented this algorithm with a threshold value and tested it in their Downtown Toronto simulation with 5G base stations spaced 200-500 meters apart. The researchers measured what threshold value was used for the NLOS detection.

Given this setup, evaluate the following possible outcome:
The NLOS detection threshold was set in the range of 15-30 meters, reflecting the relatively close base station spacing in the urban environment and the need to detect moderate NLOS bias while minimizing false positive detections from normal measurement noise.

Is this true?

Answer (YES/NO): NO